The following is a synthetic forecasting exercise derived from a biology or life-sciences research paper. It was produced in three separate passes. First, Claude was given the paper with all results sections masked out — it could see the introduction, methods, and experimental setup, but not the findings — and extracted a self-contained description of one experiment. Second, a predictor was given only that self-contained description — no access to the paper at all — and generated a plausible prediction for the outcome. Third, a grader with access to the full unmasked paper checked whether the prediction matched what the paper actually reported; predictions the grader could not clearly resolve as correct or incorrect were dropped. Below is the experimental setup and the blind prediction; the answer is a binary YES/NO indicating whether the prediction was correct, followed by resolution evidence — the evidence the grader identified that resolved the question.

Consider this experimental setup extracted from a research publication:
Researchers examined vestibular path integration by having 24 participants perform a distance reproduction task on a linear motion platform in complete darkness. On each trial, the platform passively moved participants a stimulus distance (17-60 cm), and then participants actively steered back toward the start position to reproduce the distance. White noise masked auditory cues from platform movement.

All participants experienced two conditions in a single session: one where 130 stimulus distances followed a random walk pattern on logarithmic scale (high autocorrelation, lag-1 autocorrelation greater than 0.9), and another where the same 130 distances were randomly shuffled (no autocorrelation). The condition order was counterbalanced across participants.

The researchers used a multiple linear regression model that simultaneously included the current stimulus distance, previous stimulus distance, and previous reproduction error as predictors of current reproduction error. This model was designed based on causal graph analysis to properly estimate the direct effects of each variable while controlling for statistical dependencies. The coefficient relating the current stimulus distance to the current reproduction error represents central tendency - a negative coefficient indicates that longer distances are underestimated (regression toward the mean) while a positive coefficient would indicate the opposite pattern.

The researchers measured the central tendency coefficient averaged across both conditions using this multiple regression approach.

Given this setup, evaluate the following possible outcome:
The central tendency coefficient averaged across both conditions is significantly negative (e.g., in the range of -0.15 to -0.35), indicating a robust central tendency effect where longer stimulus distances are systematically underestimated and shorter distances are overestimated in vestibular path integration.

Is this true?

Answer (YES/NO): YES